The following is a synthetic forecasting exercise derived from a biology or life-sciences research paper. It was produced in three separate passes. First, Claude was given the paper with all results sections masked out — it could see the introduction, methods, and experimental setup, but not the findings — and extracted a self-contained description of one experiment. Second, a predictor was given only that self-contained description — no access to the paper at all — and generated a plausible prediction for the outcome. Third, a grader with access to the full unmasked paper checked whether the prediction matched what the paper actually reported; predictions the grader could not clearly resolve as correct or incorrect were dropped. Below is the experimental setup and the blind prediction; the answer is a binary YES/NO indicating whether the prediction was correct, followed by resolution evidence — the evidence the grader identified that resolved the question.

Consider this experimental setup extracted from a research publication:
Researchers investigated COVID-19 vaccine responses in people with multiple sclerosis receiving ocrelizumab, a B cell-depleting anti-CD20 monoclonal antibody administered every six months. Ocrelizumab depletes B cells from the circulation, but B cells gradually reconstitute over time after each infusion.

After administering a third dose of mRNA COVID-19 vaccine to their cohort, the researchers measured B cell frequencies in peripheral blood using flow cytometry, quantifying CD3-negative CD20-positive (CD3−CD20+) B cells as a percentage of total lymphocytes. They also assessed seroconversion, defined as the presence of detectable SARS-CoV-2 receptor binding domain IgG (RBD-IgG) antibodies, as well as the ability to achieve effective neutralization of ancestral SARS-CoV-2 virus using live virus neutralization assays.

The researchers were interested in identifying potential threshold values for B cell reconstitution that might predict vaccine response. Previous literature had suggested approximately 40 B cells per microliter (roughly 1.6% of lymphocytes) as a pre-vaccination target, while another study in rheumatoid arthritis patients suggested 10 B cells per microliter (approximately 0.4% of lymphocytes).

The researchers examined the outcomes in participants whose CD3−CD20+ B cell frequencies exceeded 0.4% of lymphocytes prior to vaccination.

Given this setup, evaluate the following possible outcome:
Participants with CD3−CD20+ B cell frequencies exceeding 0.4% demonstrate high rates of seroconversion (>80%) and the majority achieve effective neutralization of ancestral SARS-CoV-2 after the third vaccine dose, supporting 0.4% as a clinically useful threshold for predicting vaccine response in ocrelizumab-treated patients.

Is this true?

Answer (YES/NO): YES